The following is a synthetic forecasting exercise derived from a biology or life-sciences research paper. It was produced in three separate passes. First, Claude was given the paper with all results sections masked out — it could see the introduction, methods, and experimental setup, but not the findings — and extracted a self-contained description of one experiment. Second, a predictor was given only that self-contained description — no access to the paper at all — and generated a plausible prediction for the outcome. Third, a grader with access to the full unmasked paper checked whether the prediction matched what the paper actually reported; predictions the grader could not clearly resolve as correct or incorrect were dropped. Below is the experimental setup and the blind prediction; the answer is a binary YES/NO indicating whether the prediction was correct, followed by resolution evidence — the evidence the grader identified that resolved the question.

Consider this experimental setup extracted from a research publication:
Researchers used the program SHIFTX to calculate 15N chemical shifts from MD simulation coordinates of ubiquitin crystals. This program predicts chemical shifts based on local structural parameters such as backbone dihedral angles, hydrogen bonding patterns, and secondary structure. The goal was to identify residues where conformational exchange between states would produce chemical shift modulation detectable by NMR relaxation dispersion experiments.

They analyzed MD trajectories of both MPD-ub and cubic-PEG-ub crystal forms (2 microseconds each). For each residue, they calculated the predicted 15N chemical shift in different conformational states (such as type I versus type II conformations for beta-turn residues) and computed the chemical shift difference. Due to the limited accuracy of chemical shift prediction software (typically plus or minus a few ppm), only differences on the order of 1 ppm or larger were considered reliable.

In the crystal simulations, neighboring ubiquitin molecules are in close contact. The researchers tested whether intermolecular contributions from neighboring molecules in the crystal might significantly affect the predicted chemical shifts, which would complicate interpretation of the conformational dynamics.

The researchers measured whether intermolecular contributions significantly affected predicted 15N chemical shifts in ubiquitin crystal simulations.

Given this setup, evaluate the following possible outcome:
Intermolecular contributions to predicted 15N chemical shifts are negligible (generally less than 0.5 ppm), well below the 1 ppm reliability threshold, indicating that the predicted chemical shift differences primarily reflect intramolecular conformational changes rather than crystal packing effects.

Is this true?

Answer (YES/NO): NO